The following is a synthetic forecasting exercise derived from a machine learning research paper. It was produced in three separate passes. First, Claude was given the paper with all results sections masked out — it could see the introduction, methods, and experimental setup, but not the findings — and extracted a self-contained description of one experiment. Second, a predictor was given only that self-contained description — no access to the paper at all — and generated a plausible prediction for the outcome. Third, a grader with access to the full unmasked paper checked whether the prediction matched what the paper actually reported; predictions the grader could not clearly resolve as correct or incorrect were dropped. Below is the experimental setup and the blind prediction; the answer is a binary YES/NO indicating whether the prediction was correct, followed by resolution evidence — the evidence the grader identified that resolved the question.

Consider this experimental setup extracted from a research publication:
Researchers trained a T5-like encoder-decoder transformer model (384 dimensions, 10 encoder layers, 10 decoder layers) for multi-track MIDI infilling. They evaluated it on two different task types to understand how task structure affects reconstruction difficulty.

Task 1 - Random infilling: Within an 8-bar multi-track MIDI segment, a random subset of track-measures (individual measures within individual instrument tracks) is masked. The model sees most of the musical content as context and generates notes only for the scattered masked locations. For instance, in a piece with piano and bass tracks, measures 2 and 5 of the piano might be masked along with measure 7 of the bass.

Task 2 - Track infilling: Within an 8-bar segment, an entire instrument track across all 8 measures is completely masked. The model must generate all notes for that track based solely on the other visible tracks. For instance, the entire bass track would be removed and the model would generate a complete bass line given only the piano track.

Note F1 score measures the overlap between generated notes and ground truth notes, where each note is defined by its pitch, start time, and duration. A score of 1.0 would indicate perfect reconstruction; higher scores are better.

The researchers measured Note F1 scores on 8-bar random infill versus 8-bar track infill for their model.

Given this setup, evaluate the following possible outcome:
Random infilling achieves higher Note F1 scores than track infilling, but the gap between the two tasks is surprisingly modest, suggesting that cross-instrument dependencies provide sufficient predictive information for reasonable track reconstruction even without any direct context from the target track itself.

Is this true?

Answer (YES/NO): NO